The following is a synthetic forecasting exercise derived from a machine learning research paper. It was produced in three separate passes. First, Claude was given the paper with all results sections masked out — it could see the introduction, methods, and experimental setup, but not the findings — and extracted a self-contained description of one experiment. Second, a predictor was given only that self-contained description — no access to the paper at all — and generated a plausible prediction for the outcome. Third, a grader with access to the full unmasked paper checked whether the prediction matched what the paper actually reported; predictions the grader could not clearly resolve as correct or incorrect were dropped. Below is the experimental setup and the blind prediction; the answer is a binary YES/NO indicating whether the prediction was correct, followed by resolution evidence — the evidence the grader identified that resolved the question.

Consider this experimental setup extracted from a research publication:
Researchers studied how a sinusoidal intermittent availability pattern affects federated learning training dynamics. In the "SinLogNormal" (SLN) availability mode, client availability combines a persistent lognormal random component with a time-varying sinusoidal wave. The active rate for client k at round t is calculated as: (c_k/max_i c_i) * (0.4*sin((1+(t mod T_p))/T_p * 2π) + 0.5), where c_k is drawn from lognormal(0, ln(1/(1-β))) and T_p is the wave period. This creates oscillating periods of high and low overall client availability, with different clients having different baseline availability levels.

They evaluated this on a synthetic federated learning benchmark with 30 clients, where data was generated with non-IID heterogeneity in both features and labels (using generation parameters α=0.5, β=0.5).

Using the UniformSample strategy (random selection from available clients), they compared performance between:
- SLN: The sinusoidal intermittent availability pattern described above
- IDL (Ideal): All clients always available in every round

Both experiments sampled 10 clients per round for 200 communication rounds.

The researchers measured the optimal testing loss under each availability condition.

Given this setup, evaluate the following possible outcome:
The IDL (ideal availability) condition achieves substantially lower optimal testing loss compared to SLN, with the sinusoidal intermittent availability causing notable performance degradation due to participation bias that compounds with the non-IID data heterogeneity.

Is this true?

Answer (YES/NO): NO